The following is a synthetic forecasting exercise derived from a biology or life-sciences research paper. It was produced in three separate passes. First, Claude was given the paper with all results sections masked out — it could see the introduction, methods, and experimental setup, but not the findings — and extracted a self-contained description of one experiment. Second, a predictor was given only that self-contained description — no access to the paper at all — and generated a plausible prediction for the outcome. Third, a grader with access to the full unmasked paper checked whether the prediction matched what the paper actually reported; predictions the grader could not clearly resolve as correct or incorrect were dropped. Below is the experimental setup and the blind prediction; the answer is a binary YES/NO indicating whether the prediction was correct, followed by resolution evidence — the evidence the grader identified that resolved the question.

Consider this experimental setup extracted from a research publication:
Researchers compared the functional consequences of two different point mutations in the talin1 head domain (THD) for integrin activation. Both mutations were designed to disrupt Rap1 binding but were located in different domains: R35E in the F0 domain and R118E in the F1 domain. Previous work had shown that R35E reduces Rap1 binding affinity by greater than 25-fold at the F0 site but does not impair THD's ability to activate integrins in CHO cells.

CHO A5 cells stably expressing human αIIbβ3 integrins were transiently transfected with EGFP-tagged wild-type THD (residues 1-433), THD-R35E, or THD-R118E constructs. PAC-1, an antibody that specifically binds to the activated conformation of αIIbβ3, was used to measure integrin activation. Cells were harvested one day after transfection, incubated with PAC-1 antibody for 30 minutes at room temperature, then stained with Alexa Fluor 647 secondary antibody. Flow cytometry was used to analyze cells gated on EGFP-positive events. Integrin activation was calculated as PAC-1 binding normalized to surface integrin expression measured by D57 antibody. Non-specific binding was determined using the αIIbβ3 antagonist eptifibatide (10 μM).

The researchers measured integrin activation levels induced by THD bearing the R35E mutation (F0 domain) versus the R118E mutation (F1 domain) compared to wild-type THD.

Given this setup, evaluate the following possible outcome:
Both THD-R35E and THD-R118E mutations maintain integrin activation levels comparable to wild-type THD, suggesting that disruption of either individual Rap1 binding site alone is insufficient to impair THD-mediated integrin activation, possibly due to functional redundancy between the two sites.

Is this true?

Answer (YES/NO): NO